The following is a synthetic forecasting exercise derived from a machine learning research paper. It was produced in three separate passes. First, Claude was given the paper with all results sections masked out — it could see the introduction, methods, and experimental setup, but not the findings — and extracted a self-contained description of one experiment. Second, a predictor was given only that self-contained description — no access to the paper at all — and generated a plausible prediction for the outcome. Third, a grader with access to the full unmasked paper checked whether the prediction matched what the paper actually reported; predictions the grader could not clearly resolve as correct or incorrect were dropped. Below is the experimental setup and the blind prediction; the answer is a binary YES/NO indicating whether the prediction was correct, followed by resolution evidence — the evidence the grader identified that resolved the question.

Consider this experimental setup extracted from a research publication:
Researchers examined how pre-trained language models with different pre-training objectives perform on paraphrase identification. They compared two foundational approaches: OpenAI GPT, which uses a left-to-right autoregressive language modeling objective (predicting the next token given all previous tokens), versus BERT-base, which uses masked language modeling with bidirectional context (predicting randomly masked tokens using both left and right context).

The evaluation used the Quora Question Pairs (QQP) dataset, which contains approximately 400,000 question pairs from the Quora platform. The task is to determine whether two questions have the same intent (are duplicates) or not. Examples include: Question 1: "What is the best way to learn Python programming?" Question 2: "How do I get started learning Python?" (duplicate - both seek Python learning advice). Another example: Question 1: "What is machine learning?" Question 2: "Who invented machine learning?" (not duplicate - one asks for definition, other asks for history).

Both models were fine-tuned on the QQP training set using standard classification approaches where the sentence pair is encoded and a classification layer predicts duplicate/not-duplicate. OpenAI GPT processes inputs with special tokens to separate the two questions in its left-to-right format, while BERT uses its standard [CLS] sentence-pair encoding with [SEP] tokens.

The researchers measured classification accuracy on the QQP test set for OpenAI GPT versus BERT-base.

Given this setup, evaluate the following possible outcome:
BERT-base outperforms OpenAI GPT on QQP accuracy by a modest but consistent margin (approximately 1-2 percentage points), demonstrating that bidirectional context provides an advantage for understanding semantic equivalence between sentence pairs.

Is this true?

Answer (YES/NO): NO